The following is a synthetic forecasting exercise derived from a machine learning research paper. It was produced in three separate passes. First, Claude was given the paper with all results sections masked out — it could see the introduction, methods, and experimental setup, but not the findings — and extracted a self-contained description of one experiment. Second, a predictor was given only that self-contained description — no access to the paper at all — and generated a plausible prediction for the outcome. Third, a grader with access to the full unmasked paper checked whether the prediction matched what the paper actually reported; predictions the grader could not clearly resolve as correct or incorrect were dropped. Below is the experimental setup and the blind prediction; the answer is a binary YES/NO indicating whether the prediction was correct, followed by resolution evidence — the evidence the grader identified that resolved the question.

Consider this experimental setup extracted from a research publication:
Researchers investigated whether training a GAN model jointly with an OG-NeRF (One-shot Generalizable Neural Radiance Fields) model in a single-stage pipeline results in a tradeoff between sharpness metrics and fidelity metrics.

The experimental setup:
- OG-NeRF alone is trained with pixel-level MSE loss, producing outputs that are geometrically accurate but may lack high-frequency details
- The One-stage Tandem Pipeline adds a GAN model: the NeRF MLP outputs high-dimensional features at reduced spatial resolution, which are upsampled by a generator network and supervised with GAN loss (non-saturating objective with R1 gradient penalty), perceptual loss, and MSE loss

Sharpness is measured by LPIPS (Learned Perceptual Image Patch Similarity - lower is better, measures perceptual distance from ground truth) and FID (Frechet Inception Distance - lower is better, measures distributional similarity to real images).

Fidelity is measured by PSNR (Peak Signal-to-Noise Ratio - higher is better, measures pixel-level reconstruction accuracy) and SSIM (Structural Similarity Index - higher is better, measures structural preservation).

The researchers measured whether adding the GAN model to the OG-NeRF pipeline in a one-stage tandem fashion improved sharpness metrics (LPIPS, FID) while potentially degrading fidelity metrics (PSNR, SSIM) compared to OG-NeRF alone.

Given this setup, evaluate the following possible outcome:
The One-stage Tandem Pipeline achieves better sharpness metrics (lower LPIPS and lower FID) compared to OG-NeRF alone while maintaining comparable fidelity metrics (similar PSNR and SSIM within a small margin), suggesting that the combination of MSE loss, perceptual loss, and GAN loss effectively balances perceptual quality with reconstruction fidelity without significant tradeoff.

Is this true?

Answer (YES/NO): NO